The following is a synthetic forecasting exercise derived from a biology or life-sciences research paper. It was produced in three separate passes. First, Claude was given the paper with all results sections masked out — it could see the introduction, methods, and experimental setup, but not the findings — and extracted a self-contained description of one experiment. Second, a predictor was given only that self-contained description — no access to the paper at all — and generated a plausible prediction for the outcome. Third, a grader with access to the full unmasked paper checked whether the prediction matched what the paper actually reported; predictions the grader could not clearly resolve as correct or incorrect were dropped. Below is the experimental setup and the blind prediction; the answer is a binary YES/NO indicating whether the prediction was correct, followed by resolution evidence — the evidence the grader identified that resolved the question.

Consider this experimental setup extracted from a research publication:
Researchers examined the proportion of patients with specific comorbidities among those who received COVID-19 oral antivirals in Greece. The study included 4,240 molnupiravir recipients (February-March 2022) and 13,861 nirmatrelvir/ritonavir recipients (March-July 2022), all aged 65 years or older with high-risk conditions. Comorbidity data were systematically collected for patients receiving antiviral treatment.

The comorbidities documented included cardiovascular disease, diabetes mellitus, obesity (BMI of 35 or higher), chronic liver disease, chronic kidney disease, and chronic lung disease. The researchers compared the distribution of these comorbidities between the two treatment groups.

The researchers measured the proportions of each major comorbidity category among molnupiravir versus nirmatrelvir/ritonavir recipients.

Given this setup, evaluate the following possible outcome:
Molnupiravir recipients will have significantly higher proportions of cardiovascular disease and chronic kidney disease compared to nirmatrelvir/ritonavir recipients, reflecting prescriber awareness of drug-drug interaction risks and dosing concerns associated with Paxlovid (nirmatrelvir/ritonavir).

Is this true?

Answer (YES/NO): NO